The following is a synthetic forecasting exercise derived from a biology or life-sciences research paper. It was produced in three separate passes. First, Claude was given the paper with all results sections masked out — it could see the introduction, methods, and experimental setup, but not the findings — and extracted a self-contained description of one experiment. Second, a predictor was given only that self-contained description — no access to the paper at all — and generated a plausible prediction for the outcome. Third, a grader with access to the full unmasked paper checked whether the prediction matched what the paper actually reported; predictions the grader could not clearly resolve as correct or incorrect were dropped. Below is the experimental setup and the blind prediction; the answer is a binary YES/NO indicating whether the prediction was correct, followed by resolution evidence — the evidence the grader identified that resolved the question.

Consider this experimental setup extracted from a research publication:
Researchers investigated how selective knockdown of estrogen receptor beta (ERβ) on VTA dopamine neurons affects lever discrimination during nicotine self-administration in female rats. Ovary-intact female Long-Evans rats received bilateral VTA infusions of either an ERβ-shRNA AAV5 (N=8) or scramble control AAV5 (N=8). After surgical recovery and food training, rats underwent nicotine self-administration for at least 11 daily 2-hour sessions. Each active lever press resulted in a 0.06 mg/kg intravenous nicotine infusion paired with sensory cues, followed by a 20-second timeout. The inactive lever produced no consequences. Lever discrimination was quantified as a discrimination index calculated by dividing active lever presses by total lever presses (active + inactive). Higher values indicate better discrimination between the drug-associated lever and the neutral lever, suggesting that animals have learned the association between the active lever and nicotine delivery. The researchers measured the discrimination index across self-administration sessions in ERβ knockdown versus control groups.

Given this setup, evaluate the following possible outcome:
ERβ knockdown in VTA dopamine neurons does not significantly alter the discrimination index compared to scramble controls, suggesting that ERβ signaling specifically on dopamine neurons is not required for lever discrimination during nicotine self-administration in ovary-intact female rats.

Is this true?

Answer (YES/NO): YES